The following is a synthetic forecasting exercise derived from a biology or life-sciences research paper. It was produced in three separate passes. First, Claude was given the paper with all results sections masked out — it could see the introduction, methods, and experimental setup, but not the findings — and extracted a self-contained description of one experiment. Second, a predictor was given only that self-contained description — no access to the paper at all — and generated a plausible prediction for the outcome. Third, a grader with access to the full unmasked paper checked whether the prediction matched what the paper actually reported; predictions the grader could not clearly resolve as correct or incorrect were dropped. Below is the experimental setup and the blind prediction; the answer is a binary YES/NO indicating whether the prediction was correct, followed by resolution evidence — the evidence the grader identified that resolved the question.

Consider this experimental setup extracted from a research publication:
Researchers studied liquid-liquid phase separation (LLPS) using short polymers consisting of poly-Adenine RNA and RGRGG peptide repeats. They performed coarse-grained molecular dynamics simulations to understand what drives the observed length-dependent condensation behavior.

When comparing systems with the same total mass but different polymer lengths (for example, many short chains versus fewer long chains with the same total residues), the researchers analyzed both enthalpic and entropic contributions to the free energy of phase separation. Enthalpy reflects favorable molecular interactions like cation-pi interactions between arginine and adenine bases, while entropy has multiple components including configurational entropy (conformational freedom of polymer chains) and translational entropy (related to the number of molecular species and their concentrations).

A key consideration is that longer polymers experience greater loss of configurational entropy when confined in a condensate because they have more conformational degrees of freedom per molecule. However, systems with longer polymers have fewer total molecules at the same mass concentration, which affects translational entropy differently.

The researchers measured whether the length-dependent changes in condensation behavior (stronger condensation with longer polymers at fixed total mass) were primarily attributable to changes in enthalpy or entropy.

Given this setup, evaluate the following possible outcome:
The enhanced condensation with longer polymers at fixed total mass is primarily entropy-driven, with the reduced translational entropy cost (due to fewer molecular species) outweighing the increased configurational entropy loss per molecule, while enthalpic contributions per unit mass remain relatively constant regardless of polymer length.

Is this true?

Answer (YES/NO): NO